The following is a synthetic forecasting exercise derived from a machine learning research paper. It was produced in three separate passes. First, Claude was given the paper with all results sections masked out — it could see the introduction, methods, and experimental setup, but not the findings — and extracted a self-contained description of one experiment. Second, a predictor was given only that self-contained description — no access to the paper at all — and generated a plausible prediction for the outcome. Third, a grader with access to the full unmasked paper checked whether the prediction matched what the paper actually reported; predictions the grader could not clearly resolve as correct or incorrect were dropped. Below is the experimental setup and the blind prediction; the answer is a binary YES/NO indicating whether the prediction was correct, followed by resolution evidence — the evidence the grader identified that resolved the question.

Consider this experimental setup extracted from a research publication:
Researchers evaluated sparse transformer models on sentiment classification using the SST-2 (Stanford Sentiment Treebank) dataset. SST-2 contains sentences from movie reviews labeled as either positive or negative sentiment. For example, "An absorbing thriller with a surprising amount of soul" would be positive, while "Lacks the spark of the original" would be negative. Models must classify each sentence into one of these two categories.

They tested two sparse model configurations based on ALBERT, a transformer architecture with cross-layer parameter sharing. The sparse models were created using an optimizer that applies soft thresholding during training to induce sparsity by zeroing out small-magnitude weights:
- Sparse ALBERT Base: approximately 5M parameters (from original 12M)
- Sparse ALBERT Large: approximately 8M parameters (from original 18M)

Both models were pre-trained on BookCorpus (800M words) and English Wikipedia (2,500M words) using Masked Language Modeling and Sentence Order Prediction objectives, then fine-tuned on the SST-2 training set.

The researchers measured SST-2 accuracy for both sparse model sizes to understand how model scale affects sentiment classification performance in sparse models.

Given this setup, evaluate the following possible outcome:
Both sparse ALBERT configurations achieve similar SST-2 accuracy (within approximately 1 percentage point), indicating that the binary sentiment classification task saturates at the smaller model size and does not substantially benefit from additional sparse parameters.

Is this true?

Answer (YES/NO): NO